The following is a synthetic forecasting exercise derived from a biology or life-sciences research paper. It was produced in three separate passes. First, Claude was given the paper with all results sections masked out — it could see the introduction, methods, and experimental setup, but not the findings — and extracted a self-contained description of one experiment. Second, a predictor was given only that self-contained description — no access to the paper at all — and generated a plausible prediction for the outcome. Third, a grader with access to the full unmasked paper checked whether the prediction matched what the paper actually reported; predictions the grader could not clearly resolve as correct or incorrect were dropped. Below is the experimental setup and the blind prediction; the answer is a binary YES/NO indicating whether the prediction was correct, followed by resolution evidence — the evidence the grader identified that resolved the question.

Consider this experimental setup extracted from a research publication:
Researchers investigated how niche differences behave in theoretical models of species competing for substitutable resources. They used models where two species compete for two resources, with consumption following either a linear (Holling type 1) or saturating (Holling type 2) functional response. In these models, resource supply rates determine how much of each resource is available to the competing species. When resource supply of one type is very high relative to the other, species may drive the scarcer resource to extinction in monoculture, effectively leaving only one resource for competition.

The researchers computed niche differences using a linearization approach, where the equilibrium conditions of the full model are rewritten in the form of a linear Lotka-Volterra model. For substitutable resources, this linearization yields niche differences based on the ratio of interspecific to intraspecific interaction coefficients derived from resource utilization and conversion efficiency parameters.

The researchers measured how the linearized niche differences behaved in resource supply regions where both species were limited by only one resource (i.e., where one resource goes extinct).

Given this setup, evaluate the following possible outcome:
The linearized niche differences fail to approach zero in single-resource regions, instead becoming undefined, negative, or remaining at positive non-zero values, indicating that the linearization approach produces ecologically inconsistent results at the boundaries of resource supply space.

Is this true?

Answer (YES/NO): YES